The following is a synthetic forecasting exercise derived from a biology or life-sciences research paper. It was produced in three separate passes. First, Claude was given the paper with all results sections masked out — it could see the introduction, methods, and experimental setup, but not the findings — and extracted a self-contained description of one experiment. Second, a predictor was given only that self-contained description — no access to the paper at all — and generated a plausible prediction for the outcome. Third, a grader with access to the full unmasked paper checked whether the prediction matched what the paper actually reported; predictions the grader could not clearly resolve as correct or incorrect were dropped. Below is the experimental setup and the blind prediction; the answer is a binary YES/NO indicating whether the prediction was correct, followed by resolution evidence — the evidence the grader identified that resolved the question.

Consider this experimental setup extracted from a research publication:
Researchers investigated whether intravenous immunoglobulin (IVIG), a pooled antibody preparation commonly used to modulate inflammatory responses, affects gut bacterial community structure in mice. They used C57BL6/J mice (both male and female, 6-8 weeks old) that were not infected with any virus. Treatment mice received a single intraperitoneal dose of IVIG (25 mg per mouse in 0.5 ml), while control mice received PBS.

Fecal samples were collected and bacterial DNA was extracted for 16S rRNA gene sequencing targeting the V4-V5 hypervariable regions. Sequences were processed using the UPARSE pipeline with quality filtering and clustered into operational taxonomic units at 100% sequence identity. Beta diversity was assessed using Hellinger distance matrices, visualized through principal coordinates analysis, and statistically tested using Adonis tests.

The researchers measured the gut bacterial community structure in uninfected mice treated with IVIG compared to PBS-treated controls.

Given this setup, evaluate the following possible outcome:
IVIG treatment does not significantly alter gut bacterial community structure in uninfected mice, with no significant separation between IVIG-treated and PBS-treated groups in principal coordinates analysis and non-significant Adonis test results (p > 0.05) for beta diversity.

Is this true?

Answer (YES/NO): NO